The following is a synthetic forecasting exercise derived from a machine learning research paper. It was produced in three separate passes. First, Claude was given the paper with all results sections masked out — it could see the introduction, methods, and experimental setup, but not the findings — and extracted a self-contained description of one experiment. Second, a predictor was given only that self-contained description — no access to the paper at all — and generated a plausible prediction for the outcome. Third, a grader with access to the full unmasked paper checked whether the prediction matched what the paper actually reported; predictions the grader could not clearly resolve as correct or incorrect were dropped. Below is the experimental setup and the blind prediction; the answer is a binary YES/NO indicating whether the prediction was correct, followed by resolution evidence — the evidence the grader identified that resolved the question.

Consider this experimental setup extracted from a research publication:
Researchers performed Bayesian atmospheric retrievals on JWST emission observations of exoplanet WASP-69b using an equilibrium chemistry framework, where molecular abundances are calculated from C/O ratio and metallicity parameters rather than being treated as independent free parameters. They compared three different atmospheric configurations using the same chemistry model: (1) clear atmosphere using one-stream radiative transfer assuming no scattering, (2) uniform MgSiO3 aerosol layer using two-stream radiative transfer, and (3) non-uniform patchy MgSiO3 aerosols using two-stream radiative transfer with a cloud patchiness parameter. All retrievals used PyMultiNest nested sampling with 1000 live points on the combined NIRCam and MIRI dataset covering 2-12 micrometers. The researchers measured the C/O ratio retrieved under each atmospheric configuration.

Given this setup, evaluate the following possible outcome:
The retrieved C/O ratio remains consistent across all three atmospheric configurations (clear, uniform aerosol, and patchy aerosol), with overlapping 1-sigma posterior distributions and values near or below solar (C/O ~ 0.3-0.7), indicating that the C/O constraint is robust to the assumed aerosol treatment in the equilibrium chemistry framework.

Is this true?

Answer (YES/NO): NO